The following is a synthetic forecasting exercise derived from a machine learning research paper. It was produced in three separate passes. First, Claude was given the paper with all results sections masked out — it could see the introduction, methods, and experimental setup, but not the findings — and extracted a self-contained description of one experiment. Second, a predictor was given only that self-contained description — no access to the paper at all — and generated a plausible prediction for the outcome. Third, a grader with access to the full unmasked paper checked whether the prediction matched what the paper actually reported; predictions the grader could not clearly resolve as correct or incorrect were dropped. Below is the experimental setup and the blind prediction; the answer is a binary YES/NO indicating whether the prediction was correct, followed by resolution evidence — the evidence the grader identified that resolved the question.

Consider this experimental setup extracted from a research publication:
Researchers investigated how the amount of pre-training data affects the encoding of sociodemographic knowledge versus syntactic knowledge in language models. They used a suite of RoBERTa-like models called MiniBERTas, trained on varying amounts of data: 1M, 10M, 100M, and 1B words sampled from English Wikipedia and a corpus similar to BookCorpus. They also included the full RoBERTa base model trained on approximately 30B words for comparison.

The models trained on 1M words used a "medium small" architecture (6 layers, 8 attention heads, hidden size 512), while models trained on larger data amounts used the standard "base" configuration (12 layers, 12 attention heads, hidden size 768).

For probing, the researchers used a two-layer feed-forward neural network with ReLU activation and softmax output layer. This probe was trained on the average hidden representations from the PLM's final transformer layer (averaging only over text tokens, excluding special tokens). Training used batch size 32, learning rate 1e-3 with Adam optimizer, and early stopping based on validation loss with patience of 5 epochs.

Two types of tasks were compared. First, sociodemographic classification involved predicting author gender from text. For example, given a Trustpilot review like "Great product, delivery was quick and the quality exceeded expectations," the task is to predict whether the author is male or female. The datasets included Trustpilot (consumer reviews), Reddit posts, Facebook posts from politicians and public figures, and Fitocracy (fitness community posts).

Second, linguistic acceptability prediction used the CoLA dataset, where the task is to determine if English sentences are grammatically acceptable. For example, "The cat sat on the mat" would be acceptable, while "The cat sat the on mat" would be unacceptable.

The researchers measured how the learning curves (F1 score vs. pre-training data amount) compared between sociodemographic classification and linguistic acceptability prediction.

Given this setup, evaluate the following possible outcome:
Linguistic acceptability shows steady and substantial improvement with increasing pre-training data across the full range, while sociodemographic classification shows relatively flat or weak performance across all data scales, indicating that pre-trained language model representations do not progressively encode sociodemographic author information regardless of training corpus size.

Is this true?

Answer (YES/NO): NO